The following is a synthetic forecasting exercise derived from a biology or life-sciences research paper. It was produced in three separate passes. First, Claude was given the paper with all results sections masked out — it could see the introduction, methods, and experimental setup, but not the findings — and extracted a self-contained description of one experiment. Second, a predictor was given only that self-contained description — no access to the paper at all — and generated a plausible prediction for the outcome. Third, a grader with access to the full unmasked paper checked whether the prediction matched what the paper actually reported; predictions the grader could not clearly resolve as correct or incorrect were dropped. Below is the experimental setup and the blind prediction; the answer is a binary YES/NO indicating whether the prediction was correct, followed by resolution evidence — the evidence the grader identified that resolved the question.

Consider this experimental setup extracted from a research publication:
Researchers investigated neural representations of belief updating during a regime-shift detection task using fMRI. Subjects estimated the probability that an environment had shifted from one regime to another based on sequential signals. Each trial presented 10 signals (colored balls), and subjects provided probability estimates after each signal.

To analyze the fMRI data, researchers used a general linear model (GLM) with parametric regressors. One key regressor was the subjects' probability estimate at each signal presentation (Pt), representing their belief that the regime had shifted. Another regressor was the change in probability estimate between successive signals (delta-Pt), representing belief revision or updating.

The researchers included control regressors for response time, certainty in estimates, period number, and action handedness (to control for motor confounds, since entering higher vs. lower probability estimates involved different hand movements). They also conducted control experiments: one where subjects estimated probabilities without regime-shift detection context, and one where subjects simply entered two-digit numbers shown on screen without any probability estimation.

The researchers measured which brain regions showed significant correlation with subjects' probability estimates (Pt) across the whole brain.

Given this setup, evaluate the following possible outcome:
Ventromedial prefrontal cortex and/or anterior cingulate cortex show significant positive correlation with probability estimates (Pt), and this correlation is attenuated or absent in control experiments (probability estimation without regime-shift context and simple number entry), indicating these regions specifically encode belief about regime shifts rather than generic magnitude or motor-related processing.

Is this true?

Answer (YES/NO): NO